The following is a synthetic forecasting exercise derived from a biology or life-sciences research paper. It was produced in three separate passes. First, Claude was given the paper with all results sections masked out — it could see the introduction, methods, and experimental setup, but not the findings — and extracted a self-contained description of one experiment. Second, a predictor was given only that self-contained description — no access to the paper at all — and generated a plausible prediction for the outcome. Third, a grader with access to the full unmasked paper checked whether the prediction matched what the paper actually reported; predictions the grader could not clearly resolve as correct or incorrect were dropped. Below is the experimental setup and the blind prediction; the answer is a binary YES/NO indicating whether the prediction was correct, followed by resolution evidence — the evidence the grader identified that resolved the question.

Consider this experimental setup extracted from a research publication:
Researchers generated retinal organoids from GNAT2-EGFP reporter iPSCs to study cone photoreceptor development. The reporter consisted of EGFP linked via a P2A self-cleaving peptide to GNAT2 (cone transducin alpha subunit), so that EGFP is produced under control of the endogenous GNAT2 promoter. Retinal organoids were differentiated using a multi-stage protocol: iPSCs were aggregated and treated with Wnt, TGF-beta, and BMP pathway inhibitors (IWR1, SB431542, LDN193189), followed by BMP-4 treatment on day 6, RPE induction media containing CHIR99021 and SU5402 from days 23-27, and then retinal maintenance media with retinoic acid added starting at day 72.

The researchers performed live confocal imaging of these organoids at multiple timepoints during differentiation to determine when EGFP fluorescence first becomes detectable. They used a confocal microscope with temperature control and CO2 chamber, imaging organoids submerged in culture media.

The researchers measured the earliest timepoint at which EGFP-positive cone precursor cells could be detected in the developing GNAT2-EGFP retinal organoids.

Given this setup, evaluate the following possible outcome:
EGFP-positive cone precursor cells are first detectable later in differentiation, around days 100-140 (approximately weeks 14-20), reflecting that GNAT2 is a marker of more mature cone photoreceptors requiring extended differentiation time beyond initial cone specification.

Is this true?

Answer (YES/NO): NO